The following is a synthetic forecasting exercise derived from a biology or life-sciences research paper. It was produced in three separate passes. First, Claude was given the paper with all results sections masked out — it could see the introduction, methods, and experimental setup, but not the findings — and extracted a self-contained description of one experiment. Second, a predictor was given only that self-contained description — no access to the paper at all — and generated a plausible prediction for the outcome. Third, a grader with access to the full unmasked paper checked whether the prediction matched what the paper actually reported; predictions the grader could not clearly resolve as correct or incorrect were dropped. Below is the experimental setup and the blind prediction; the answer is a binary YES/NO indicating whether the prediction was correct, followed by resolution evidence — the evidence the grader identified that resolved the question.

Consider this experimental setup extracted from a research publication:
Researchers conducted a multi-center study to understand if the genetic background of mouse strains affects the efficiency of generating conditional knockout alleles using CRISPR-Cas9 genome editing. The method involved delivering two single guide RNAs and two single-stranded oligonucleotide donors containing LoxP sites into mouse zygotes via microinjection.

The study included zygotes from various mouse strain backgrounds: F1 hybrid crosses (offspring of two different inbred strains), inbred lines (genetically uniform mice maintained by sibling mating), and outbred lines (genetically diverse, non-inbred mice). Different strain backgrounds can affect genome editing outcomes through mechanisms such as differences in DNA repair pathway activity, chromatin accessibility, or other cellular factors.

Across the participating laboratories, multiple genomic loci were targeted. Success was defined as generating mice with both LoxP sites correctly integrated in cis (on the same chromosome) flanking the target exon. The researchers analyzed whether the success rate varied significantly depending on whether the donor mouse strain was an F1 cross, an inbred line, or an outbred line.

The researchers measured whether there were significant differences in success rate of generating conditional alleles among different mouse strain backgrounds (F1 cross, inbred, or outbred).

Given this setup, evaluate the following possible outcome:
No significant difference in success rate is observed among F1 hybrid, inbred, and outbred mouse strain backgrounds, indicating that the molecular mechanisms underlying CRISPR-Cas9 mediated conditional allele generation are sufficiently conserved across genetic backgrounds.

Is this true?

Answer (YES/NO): YES